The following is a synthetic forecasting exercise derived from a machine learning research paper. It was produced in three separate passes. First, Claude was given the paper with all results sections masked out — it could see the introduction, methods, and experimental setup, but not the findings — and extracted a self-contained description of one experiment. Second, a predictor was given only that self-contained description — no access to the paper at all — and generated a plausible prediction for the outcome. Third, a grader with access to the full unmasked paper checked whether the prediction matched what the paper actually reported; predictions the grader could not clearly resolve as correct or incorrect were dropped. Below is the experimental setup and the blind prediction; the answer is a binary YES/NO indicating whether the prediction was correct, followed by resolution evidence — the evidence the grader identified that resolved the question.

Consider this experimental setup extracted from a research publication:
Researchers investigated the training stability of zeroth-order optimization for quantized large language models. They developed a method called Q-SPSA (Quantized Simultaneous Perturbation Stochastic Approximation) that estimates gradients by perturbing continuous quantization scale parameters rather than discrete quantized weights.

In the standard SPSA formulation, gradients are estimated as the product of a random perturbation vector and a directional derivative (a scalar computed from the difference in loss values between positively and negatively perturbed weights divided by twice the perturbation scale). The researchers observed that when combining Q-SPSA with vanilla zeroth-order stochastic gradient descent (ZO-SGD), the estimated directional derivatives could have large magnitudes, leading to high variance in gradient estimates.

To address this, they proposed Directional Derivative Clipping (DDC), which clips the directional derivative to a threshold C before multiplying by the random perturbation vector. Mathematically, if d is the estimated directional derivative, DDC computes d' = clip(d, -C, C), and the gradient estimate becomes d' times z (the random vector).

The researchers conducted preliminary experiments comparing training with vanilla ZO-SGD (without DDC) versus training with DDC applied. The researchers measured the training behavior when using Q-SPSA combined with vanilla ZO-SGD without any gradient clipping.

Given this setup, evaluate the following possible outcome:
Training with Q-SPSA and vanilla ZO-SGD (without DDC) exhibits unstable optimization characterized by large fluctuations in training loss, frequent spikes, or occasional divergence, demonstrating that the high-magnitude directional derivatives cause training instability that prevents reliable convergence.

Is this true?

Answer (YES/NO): YES